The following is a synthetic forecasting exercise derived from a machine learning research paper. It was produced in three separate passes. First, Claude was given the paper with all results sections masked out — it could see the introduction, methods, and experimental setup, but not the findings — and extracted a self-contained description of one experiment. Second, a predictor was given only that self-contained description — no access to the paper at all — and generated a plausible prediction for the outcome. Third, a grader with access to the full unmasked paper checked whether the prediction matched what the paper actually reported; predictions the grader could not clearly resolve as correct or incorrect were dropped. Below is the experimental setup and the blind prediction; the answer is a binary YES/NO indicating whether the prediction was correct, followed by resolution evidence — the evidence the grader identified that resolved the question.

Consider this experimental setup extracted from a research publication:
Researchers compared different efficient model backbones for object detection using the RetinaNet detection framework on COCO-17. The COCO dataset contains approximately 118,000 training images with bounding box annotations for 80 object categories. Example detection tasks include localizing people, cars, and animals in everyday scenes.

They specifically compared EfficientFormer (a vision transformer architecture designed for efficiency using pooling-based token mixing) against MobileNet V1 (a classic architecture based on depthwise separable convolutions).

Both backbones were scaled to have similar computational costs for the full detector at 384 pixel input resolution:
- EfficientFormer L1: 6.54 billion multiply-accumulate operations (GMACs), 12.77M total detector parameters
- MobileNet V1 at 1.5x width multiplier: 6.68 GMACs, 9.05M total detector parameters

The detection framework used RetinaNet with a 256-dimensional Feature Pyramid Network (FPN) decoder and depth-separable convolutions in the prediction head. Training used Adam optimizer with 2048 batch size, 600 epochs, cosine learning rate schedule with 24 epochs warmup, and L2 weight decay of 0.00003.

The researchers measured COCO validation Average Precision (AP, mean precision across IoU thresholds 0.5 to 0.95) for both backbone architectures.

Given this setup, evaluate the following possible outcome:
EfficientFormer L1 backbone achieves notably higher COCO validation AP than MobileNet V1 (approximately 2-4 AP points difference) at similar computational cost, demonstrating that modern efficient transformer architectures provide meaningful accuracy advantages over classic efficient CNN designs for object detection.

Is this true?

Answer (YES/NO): NO